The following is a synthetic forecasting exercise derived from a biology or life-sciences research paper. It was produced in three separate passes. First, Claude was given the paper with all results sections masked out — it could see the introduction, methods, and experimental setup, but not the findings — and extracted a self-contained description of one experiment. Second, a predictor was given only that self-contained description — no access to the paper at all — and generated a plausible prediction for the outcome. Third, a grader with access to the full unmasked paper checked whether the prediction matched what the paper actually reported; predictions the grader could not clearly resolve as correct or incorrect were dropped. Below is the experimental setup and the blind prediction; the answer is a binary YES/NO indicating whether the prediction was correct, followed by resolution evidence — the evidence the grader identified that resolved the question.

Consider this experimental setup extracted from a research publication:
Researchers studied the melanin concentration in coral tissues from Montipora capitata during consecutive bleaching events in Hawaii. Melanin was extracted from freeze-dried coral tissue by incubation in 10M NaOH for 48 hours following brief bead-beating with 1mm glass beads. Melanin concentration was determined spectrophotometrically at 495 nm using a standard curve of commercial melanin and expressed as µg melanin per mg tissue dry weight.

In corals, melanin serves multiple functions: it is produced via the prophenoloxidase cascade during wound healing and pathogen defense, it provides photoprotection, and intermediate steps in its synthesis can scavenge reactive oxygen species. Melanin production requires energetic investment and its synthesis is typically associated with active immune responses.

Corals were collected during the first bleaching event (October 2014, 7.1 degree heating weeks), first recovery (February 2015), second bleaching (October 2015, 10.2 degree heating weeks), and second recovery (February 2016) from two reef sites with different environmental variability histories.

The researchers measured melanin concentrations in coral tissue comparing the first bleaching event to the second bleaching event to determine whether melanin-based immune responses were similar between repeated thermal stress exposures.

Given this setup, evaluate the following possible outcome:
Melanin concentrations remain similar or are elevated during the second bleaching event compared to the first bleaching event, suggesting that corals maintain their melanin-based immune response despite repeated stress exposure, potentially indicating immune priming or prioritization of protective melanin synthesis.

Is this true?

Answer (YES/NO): NO